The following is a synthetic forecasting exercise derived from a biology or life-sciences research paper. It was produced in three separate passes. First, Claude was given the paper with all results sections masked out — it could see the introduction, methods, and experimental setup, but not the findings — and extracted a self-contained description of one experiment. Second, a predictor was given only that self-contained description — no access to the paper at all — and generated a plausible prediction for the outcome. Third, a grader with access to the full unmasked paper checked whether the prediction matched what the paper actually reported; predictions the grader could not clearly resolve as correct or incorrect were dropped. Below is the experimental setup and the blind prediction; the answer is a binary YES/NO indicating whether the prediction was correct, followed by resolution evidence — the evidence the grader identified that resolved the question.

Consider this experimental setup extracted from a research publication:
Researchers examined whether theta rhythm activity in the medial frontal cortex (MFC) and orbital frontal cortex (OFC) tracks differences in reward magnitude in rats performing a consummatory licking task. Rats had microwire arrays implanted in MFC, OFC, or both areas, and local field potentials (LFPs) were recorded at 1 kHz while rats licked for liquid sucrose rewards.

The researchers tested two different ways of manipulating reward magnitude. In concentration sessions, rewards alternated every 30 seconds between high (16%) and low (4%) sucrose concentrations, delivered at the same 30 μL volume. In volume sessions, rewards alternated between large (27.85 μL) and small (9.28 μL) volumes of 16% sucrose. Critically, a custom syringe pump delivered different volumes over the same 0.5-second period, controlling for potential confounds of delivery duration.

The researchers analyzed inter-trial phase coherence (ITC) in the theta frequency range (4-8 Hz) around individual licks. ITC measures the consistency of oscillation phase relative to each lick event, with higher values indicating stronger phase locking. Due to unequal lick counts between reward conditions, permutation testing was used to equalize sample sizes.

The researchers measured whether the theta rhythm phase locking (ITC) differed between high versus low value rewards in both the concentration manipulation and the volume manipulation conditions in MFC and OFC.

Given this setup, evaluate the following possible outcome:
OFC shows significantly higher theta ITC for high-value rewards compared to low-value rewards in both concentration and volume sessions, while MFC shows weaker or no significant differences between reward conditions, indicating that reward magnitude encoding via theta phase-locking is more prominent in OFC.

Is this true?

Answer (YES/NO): NO